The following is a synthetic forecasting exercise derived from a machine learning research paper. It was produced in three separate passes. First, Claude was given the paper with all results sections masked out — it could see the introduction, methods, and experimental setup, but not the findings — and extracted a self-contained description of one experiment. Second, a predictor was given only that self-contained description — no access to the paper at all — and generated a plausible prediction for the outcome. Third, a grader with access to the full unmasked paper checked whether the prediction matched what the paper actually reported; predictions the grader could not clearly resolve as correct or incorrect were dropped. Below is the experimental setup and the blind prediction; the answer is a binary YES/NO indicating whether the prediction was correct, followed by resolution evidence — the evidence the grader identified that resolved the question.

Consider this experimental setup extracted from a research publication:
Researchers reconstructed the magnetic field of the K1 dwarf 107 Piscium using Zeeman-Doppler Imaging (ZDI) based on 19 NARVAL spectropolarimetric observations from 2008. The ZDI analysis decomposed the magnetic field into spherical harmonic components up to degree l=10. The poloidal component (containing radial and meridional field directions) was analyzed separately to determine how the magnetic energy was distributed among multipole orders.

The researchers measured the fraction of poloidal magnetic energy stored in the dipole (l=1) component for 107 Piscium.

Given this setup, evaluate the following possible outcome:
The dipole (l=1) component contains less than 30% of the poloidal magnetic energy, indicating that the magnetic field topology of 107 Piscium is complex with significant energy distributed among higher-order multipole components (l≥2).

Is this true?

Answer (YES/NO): NO